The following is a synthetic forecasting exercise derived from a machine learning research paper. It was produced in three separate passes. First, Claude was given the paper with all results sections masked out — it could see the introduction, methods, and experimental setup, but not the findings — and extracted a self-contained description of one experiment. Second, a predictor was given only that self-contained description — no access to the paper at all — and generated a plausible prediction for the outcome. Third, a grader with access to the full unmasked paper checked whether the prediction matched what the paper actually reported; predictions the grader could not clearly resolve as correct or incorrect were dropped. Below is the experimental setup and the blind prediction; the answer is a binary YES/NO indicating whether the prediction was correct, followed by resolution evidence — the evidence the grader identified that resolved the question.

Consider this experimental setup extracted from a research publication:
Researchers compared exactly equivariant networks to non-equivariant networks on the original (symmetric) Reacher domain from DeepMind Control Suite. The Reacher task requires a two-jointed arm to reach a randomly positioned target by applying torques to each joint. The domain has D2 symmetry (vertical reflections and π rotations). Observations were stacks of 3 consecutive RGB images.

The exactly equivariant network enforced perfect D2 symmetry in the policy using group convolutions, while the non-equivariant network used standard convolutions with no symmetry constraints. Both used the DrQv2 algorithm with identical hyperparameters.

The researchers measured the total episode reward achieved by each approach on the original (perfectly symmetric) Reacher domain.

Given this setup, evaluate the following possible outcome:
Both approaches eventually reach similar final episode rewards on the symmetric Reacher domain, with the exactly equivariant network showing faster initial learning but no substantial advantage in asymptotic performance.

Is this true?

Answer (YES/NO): NO